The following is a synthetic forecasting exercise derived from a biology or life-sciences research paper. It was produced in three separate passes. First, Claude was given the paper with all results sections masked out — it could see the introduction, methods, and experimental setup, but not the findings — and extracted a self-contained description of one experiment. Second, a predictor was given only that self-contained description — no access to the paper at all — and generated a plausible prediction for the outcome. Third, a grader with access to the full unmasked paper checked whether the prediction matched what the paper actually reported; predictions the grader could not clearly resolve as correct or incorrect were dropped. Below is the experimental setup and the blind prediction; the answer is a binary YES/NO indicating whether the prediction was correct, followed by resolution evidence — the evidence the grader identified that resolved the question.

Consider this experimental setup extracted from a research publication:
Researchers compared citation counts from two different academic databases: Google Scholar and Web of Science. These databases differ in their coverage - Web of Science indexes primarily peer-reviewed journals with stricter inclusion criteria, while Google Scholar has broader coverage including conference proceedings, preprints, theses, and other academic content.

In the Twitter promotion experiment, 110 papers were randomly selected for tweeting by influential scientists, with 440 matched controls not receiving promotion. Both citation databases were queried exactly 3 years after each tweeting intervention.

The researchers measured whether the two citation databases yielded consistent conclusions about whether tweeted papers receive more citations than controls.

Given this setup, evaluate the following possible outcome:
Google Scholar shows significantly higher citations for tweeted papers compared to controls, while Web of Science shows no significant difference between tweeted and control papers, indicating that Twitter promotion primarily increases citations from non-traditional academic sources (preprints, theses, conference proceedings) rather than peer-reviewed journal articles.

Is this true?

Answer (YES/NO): NO